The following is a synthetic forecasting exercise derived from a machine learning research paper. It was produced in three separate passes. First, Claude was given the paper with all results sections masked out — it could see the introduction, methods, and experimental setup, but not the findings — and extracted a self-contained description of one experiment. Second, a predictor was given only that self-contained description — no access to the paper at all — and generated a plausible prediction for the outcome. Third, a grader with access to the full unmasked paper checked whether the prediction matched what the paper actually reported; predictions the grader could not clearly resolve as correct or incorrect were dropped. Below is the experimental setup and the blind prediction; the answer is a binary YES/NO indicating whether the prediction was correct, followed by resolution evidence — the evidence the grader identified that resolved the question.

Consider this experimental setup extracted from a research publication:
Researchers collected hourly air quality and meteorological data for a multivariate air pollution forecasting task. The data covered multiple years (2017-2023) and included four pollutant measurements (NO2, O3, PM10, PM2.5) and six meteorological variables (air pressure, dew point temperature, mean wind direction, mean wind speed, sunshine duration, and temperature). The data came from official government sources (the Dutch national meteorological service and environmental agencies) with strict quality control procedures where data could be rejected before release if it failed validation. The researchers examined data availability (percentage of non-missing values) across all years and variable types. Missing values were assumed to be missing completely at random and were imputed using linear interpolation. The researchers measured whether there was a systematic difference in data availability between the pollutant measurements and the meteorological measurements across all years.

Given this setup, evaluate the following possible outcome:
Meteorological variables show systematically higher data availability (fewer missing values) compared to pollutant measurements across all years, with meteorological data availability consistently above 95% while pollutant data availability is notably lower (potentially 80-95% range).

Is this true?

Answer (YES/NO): NO